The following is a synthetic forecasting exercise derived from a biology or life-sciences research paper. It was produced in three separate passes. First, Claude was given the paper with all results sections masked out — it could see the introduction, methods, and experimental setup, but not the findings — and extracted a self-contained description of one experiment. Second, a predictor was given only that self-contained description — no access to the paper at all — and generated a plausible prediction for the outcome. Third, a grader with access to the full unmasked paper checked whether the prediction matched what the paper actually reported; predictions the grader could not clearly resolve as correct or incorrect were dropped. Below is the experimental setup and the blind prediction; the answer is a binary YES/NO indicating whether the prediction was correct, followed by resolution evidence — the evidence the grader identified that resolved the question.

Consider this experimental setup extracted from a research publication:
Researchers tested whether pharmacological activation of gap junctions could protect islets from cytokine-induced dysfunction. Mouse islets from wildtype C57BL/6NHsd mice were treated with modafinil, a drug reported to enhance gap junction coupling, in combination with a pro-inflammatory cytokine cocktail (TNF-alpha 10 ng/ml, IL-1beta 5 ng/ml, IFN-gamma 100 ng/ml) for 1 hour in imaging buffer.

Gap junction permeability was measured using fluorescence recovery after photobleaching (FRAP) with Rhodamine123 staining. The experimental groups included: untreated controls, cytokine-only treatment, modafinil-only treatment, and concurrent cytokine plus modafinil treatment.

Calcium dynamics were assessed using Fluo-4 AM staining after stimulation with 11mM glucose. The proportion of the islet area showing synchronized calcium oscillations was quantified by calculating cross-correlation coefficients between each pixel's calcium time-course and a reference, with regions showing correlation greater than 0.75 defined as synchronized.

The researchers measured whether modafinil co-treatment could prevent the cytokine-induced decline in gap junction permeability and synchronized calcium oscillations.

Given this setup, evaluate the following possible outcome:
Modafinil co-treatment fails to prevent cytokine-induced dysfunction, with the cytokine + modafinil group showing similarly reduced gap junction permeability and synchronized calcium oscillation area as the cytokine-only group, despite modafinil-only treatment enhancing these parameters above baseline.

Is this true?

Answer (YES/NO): NO